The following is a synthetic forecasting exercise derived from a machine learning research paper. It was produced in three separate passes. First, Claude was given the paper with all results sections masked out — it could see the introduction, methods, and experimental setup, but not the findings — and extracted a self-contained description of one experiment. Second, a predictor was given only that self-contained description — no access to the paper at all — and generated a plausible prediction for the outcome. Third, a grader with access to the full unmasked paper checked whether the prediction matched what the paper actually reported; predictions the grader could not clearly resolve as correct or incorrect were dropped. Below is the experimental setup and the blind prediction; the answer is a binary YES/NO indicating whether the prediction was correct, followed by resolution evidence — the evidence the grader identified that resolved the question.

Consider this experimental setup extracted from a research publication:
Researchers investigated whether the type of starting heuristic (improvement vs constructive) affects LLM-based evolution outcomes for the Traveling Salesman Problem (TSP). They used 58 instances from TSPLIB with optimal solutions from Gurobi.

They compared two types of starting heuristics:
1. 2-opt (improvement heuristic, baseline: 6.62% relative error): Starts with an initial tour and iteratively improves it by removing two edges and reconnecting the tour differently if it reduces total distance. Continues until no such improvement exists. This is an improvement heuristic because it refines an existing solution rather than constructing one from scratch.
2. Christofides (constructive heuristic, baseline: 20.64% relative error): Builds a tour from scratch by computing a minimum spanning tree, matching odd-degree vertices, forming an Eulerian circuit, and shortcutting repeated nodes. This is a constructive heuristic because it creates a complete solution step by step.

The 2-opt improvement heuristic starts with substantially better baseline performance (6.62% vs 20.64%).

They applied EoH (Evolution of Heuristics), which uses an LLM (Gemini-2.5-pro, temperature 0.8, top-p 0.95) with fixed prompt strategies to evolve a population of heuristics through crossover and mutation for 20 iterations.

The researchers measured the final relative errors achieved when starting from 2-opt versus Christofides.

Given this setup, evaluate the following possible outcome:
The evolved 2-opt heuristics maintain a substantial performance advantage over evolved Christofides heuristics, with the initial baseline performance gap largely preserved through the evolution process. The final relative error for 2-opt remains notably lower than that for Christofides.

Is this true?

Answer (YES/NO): NO